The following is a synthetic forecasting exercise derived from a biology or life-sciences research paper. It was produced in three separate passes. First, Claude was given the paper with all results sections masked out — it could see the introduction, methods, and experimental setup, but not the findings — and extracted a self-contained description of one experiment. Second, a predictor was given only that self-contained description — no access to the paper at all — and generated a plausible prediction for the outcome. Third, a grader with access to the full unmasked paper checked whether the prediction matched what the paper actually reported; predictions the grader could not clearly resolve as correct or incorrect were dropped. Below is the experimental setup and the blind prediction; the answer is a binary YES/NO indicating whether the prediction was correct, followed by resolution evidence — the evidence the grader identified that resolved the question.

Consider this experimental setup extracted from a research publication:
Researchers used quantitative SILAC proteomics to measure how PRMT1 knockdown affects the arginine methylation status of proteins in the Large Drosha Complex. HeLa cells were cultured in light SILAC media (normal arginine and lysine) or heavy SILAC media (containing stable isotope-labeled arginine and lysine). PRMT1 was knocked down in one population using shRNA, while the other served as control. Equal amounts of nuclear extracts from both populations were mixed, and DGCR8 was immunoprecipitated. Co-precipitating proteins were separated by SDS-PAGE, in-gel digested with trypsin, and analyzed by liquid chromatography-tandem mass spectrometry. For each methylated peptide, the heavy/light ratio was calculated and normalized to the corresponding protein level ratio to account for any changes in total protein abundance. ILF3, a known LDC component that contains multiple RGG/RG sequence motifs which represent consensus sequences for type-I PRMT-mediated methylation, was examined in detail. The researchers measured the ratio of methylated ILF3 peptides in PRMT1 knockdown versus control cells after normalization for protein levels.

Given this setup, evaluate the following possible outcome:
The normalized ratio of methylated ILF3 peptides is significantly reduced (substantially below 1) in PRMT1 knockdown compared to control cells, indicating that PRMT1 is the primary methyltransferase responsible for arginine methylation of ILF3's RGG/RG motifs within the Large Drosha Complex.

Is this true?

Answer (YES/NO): YES